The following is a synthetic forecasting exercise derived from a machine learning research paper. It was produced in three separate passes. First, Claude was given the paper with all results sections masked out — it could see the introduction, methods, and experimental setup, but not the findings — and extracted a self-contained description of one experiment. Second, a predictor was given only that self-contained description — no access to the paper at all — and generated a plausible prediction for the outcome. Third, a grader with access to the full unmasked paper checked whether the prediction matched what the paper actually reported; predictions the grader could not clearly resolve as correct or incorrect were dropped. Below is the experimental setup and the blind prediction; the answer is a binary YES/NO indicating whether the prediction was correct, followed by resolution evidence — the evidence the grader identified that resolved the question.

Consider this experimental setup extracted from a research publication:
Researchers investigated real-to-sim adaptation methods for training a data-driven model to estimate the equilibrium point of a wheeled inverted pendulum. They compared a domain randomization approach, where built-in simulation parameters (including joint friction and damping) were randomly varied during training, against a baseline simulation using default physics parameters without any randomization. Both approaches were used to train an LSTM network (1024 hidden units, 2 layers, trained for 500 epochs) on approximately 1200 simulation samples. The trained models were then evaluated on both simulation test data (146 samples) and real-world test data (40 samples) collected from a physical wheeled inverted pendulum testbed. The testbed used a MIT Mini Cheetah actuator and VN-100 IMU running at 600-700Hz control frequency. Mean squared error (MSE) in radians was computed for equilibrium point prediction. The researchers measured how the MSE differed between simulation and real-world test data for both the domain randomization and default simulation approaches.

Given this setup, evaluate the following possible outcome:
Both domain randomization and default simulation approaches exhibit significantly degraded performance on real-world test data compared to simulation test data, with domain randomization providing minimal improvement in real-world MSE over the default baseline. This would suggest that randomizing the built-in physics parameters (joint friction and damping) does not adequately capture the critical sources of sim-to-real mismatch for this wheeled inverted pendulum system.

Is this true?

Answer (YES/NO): NO